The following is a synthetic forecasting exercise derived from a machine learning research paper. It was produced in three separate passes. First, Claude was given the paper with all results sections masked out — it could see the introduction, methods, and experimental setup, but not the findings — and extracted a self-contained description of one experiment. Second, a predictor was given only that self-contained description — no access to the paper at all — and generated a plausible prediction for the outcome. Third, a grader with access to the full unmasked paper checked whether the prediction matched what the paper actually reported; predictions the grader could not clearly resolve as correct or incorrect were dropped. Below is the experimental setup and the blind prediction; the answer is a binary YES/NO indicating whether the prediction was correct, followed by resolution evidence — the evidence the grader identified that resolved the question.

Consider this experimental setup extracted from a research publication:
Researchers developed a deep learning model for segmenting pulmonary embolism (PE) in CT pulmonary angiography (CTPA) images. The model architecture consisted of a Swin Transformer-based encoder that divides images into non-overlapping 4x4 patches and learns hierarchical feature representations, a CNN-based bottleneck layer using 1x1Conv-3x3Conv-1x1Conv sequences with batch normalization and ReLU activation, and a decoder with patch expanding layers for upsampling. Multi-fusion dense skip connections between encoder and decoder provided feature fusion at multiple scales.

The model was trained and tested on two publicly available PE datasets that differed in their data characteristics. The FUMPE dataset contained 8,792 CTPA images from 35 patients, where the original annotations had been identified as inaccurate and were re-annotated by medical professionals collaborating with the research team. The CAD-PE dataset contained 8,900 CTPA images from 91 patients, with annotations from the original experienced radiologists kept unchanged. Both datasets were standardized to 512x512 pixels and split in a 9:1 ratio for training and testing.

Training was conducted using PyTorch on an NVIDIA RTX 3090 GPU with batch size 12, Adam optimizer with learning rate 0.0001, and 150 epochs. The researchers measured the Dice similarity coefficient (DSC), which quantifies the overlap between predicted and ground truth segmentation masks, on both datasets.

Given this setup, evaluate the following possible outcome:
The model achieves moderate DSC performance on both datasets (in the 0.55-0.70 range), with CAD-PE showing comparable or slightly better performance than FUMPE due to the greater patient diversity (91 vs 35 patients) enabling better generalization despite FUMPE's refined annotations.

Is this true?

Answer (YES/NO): NO